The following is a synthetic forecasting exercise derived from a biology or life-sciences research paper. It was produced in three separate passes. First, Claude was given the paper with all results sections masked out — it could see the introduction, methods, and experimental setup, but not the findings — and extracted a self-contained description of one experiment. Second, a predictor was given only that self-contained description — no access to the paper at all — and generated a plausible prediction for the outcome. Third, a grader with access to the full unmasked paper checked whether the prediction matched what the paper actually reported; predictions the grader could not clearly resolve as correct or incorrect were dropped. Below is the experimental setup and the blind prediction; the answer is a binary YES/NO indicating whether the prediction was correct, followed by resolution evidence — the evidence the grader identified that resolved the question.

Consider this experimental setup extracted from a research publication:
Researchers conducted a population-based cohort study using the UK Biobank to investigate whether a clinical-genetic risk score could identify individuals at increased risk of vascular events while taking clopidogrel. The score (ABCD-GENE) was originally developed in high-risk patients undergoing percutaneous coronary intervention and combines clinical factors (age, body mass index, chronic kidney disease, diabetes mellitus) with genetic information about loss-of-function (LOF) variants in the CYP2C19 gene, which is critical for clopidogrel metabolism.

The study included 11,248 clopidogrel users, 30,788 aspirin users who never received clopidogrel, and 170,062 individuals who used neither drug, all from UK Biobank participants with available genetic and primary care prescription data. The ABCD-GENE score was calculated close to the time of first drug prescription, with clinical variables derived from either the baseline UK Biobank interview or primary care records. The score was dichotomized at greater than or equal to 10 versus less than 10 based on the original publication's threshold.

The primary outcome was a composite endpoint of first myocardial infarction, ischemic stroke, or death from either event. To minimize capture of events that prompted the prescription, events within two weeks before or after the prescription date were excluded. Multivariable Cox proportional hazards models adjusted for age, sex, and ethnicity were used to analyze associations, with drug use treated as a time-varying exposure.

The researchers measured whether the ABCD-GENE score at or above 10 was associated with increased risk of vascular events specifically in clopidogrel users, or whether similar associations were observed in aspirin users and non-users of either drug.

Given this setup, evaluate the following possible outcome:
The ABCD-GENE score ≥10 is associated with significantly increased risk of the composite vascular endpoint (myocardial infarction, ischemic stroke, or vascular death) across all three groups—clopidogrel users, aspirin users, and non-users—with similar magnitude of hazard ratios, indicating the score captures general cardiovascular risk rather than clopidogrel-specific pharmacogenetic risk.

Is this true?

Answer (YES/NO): YES